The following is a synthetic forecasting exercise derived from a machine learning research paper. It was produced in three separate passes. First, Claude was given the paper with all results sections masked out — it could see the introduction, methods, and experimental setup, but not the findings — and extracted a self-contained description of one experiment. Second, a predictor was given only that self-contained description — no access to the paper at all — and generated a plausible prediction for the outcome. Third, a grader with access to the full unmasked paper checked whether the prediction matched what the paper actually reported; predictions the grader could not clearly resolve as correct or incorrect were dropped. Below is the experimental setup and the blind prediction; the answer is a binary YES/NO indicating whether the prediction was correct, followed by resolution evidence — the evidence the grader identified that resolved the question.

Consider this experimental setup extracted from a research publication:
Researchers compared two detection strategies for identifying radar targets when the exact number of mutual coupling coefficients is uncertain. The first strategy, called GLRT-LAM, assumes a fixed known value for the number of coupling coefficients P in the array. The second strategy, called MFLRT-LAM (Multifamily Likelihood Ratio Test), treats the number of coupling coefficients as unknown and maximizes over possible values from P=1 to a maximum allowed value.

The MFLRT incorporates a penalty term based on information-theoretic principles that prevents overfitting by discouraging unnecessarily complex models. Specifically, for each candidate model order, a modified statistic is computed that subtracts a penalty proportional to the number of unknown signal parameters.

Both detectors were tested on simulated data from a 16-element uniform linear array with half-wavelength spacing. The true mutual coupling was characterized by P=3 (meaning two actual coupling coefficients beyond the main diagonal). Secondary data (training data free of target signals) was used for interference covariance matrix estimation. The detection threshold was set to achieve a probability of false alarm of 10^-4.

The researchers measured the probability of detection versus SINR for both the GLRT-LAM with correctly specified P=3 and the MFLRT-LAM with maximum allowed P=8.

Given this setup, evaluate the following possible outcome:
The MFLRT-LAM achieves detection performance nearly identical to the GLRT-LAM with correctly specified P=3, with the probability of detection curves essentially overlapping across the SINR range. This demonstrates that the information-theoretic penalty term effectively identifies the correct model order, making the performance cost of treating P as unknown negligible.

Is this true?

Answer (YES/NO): NO